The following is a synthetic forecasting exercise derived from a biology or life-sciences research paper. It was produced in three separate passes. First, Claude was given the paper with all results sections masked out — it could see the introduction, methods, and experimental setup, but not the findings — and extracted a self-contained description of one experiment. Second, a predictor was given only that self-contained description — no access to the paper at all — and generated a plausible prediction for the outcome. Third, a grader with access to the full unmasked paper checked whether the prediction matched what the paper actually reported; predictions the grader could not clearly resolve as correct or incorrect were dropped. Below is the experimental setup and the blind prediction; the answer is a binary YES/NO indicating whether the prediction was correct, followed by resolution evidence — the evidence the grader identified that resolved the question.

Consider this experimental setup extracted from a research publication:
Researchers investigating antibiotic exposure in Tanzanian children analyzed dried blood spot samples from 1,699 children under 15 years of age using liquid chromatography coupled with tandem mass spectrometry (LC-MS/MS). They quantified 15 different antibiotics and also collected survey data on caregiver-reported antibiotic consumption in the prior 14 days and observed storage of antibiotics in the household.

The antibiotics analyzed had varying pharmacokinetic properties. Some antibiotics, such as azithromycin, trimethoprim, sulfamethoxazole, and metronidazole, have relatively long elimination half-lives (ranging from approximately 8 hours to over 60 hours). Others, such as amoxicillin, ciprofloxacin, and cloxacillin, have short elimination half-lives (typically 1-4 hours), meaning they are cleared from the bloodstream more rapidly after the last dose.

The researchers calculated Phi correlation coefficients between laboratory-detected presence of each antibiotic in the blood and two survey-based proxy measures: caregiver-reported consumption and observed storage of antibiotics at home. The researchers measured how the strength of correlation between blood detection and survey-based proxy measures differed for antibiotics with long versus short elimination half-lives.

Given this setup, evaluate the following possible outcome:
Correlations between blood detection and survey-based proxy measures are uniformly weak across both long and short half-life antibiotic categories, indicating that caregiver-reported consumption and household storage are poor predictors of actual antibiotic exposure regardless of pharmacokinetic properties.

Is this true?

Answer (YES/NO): NO